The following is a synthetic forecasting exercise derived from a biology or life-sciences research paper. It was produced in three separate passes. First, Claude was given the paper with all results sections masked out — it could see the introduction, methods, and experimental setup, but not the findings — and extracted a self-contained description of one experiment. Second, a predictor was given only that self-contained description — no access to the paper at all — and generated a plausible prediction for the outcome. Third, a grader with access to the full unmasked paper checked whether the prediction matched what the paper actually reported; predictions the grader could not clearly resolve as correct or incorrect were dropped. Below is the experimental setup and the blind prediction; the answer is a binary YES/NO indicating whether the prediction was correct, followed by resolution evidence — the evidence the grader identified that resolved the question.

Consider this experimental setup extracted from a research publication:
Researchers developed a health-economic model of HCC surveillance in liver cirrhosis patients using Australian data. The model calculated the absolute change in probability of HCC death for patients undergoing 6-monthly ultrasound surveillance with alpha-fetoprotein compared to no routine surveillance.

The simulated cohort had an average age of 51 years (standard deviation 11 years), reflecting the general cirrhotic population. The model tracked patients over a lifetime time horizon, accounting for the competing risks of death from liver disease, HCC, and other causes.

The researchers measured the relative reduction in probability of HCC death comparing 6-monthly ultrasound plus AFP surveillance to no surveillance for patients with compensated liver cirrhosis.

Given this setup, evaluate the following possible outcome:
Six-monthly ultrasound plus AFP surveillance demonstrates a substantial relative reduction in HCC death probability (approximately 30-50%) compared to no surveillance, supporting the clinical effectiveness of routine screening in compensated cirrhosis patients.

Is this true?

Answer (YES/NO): NO